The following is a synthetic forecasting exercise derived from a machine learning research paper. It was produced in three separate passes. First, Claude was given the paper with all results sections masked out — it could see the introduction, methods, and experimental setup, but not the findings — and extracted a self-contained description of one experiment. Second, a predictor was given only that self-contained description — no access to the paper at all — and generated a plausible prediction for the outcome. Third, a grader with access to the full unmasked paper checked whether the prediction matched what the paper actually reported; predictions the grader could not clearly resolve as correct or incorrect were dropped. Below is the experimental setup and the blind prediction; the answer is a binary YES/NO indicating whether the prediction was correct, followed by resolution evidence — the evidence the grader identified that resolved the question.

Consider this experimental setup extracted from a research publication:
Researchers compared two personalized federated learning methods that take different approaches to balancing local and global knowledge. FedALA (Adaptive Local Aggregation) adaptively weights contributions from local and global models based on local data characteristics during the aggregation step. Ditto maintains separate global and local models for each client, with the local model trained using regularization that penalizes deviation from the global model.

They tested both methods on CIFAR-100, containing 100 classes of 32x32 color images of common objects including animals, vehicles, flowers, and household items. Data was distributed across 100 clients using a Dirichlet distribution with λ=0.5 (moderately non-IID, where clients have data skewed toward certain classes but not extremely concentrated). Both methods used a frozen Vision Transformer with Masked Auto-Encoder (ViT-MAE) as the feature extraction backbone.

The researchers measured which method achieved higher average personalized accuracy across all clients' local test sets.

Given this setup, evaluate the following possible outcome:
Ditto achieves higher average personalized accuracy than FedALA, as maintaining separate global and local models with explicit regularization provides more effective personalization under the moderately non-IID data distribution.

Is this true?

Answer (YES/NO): NO